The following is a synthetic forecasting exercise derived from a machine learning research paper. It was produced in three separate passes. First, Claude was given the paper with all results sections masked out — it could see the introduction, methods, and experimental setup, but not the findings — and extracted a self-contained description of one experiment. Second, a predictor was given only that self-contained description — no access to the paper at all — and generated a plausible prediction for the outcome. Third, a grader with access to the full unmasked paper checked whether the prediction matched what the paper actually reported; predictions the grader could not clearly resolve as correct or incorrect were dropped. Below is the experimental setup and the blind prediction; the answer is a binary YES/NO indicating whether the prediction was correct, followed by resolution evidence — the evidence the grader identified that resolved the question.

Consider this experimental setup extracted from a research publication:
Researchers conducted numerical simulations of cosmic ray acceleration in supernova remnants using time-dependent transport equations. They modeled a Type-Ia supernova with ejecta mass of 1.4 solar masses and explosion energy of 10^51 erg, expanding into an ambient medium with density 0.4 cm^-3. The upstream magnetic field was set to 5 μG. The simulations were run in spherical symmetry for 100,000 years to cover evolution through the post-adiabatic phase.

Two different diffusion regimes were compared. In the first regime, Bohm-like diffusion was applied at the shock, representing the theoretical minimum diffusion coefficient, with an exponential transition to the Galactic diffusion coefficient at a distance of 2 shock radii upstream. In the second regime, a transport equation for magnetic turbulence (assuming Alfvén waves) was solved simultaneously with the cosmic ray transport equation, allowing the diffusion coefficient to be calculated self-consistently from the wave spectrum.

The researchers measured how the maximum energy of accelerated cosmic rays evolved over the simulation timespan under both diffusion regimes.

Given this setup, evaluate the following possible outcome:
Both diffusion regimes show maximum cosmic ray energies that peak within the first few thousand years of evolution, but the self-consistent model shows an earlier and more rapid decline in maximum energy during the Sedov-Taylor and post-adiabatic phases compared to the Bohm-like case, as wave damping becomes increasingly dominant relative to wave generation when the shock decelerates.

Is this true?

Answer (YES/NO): YES